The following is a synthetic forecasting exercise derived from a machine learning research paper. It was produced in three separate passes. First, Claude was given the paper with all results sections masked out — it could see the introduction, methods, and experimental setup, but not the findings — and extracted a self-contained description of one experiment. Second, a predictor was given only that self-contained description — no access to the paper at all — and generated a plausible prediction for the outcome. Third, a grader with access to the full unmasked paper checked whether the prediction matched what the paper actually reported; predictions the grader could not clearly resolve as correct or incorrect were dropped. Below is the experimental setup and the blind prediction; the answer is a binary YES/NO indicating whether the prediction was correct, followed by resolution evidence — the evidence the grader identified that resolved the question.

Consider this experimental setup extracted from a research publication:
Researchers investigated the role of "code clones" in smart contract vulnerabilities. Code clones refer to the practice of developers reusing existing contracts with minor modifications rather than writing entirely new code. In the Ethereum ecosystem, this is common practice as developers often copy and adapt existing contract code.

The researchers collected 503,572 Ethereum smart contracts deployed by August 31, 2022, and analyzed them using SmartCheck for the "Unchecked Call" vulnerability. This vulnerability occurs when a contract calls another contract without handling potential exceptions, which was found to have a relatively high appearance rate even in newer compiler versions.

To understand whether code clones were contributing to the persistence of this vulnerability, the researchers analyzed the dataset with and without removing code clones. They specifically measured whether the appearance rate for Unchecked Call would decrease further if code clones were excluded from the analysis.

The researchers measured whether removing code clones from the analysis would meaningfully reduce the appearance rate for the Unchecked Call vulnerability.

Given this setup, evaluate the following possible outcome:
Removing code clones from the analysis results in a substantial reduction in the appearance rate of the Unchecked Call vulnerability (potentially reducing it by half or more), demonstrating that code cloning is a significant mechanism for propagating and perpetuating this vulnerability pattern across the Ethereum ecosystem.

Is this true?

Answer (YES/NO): NO